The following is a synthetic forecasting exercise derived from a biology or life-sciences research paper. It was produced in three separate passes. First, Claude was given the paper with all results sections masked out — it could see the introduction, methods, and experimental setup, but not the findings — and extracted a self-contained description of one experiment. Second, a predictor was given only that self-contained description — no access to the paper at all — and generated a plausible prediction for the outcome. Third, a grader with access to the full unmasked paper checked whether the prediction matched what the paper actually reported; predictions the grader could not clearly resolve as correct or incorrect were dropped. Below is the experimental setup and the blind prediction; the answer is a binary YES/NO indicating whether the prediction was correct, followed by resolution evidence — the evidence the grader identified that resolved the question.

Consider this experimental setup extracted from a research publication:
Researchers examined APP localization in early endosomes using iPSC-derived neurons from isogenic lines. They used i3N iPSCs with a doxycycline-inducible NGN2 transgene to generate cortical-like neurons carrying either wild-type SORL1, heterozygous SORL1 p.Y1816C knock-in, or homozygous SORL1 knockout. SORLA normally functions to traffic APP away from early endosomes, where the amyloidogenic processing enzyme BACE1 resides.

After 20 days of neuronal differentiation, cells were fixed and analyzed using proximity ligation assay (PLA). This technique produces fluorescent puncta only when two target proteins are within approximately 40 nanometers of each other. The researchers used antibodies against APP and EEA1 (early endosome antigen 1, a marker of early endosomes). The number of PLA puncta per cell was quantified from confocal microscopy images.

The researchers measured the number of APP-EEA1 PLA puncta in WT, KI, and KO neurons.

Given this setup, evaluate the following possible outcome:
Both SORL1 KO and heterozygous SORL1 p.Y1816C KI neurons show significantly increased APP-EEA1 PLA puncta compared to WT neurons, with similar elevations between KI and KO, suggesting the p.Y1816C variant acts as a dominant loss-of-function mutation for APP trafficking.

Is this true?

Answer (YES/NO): YES